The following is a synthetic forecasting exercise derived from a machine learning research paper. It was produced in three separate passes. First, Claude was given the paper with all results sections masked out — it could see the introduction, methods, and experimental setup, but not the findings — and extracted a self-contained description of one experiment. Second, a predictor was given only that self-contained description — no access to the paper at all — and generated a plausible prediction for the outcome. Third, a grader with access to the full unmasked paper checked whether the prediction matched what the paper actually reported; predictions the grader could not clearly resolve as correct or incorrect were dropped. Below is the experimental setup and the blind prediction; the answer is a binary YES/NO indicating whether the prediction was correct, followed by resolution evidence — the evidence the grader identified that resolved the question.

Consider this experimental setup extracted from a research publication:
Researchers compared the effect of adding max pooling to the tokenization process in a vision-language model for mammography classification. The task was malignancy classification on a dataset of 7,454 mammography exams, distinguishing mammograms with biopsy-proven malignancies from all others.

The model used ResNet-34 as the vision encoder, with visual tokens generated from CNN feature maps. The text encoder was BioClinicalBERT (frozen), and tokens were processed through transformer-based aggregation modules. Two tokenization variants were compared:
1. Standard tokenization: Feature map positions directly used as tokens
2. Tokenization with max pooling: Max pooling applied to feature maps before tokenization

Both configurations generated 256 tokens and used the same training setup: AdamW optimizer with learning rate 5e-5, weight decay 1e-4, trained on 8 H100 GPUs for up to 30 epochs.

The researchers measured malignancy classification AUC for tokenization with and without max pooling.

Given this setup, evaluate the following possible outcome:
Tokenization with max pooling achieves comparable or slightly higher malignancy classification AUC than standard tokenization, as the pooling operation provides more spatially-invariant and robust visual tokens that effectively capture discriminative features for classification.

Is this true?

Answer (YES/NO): YES